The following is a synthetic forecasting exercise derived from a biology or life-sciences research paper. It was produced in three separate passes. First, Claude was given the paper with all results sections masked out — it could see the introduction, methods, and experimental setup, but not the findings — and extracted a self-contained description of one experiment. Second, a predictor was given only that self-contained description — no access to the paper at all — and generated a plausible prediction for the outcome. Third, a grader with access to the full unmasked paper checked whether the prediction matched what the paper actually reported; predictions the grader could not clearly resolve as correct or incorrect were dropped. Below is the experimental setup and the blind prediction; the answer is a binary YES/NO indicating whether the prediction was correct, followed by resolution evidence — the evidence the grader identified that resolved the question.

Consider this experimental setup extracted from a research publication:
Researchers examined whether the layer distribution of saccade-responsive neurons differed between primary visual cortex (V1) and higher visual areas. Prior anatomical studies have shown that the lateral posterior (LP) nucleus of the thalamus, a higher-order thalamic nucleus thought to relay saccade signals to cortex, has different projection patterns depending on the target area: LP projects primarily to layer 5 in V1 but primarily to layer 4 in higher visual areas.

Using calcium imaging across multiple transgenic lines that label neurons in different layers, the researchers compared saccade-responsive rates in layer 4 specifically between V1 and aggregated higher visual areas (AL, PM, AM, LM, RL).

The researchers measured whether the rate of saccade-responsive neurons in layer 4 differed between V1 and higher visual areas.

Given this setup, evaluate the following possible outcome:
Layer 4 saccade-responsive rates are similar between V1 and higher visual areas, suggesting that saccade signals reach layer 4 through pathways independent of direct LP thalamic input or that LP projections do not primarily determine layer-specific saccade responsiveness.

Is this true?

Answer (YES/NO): NO